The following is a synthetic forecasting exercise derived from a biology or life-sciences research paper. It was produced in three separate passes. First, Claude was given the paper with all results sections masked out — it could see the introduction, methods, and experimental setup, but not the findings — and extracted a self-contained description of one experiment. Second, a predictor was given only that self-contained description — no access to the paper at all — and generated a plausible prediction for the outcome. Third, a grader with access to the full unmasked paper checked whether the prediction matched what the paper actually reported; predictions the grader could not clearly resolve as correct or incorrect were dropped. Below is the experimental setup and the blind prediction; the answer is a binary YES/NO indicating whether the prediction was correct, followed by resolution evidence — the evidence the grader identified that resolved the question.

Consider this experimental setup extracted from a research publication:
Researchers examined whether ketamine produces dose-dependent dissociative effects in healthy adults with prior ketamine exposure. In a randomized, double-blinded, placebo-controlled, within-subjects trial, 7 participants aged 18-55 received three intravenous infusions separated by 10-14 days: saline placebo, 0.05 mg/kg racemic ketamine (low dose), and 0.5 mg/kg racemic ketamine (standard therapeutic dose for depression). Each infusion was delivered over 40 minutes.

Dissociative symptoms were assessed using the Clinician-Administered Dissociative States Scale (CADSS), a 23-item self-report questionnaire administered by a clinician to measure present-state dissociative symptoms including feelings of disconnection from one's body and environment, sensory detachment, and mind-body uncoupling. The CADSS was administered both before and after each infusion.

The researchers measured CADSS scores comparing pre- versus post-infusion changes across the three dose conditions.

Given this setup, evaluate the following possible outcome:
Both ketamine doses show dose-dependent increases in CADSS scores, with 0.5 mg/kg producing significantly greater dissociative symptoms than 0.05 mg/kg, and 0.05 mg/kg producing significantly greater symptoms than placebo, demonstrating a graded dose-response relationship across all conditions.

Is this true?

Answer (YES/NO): NO